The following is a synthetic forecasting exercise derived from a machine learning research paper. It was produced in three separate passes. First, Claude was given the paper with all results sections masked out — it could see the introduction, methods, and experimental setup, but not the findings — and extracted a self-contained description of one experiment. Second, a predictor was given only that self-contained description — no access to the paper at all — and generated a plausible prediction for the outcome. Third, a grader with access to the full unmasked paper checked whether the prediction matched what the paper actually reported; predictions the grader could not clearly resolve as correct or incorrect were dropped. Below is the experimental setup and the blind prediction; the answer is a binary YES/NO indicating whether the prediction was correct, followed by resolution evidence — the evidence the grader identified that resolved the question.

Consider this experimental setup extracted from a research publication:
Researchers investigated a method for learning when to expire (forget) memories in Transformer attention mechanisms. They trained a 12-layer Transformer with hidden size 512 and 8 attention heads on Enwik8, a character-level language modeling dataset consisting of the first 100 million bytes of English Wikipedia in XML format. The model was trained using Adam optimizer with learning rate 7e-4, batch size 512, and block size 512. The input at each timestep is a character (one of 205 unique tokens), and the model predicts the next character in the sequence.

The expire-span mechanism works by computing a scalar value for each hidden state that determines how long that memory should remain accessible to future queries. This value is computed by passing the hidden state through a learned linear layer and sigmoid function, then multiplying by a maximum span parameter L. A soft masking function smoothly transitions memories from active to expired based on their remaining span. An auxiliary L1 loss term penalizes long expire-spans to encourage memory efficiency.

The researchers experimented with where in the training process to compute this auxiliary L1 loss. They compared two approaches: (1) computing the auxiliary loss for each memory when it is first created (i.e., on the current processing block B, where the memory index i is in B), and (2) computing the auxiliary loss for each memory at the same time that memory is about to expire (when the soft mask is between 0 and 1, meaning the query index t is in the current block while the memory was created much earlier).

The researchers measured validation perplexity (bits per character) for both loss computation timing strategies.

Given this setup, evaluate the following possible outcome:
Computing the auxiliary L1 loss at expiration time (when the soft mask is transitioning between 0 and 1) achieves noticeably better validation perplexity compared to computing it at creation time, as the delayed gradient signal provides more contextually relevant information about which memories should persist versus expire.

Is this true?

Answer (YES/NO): YES